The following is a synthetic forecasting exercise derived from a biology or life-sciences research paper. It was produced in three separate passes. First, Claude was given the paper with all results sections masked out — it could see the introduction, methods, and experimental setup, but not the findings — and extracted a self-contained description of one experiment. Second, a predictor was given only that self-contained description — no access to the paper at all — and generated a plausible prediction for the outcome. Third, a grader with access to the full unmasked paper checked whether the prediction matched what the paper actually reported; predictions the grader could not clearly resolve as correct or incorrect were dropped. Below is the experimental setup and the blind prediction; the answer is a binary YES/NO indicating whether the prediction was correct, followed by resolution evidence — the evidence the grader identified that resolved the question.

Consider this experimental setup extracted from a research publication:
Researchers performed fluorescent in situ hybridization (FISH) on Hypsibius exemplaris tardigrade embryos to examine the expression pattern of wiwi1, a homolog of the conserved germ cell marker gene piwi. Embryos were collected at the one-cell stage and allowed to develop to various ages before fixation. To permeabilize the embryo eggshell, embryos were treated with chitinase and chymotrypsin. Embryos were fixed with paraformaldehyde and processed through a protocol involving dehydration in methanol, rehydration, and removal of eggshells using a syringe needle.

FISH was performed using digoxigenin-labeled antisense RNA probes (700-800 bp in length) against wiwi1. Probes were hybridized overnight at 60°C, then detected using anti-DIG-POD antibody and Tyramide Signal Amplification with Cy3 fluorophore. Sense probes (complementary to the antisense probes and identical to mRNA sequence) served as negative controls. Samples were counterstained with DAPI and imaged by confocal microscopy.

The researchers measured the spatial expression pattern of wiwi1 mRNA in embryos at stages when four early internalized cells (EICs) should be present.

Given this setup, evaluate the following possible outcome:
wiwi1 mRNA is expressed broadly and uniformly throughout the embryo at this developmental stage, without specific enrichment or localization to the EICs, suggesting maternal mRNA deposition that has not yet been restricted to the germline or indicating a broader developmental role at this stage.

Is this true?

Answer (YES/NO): NO